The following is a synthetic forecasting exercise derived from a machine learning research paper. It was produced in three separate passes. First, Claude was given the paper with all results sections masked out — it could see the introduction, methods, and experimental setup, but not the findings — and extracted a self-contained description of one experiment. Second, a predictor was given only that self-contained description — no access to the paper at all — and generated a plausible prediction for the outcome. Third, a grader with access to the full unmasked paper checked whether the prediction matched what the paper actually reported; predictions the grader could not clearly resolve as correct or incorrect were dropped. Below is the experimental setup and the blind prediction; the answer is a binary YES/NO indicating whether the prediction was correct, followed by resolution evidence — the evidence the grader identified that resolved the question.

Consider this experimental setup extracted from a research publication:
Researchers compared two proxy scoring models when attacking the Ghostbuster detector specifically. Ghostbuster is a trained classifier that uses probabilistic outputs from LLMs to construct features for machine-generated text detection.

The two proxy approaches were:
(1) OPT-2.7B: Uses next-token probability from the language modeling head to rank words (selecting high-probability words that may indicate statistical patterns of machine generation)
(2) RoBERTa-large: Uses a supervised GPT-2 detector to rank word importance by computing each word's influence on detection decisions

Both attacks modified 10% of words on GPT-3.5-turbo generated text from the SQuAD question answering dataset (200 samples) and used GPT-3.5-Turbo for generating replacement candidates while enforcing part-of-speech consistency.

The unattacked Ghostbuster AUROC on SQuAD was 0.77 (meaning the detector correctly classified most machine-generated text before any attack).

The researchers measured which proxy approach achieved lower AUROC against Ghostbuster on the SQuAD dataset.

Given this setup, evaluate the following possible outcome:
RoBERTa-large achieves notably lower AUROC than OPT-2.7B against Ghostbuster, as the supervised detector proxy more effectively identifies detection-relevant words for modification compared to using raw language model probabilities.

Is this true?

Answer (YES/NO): YES